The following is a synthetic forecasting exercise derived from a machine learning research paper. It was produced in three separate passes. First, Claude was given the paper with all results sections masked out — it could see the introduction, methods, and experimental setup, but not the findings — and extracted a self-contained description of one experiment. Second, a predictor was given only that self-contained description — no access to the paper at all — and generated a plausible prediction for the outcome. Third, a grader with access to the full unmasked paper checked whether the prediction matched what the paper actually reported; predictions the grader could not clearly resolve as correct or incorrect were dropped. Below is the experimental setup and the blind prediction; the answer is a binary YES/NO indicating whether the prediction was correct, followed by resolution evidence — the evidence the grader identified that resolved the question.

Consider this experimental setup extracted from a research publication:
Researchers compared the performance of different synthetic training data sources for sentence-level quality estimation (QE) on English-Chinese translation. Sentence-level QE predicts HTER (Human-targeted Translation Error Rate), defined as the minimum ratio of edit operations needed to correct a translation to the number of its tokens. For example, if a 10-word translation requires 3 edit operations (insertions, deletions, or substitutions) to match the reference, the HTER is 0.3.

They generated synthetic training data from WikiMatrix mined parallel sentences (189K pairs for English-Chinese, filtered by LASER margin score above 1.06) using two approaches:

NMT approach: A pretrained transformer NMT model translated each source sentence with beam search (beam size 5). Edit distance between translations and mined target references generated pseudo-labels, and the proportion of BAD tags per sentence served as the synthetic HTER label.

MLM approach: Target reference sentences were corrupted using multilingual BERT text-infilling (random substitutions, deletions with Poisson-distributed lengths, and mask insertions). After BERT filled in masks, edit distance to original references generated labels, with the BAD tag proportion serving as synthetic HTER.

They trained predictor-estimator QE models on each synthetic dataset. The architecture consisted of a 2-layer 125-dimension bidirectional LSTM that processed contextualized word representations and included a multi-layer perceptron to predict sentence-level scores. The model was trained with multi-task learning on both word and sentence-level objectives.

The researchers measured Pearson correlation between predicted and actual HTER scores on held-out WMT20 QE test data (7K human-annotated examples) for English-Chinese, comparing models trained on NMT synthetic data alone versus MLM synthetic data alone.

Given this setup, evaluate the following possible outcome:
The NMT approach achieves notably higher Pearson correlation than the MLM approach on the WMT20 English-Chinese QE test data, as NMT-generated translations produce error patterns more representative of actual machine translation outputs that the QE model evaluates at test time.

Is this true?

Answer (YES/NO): YES